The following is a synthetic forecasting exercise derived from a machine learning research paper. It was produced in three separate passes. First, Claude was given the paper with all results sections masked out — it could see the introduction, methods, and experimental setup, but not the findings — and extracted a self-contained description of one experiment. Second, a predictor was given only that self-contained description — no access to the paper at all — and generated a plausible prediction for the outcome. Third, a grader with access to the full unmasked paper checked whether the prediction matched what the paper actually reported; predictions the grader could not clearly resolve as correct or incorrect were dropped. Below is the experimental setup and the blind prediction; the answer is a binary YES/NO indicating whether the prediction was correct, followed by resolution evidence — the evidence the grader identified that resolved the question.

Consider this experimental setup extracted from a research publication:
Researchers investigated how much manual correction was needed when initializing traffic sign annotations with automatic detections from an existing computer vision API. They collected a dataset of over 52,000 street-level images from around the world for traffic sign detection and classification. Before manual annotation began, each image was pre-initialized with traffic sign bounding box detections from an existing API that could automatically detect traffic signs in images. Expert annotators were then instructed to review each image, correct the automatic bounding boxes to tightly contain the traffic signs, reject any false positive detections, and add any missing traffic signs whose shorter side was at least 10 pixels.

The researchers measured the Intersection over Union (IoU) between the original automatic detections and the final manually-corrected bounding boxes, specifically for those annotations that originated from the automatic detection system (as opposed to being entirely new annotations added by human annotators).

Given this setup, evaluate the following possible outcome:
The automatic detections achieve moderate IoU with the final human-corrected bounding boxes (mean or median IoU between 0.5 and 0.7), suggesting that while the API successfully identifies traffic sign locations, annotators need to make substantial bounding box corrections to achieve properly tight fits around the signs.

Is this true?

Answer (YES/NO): NO